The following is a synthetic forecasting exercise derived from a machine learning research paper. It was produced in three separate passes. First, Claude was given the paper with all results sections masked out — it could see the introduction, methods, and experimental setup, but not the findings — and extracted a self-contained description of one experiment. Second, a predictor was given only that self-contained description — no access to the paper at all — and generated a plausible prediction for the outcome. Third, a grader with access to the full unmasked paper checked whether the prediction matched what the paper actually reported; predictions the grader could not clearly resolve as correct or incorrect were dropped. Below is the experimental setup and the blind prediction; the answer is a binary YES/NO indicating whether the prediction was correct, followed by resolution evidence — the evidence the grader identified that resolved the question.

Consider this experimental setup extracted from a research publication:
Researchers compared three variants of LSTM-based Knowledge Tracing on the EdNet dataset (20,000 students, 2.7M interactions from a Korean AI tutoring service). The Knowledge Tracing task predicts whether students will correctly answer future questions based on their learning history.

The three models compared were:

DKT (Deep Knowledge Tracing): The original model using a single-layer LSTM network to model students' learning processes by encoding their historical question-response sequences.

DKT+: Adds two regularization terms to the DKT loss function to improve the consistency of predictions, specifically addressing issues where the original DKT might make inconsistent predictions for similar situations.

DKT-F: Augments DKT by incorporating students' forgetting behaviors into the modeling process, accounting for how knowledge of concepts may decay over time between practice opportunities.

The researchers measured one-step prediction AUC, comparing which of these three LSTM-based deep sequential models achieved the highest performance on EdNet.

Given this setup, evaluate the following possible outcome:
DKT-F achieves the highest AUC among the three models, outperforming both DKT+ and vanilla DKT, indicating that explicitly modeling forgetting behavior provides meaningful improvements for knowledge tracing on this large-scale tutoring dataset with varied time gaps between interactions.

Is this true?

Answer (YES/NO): YES